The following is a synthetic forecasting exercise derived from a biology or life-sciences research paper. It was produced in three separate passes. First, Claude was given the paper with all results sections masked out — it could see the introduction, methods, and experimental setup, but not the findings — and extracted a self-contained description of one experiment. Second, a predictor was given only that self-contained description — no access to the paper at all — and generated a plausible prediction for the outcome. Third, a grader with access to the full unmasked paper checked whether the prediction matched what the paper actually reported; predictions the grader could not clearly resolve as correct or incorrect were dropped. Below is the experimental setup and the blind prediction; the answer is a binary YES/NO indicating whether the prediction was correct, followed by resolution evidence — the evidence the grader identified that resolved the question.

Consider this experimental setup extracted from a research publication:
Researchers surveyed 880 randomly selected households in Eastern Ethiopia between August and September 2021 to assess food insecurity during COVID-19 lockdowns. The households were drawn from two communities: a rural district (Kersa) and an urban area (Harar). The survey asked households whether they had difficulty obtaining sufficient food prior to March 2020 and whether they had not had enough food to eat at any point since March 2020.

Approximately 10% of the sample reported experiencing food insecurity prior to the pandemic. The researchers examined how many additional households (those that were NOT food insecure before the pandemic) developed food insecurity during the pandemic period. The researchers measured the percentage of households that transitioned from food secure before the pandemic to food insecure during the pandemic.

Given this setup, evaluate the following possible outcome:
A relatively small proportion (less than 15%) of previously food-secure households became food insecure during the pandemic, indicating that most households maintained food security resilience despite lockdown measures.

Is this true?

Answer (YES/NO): YES